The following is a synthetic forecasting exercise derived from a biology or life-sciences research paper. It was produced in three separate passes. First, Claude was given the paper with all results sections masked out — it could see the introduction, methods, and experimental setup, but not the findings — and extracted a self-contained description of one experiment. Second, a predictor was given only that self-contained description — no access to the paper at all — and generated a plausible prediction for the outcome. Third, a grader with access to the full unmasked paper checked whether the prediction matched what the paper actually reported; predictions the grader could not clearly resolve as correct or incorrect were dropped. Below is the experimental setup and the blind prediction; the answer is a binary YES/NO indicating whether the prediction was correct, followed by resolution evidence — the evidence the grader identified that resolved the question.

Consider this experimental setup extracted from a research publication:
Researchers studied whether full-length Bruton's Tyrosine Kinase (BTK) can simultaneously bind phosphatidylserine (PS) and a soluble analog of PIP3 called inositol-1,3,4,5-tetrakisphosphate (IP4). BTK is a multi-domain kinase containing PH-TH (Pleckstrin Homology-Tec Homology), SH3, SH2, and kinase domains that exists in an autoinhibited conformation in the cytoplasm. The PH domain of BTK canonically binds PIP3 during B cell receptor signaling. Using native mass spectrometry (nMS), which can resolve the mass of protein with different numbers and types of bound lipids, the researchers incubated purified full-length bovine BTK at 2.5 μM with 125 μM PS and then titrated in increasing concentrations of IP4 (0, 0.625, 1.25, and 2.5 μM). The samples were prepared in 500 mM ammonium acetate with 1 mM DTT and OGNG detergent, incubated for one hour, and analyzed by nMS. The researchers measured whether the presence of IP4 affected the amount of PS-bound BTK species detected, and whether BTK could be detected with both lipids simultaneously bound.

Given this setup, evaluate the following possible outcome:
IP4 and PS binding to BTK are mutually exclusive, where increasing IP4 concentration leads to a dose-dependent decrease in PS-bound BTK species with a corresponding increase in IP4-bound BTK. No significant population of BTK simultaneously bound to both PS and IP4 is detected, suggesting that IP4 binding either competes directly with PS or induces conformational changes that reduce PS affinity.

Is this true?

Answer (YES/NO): NO